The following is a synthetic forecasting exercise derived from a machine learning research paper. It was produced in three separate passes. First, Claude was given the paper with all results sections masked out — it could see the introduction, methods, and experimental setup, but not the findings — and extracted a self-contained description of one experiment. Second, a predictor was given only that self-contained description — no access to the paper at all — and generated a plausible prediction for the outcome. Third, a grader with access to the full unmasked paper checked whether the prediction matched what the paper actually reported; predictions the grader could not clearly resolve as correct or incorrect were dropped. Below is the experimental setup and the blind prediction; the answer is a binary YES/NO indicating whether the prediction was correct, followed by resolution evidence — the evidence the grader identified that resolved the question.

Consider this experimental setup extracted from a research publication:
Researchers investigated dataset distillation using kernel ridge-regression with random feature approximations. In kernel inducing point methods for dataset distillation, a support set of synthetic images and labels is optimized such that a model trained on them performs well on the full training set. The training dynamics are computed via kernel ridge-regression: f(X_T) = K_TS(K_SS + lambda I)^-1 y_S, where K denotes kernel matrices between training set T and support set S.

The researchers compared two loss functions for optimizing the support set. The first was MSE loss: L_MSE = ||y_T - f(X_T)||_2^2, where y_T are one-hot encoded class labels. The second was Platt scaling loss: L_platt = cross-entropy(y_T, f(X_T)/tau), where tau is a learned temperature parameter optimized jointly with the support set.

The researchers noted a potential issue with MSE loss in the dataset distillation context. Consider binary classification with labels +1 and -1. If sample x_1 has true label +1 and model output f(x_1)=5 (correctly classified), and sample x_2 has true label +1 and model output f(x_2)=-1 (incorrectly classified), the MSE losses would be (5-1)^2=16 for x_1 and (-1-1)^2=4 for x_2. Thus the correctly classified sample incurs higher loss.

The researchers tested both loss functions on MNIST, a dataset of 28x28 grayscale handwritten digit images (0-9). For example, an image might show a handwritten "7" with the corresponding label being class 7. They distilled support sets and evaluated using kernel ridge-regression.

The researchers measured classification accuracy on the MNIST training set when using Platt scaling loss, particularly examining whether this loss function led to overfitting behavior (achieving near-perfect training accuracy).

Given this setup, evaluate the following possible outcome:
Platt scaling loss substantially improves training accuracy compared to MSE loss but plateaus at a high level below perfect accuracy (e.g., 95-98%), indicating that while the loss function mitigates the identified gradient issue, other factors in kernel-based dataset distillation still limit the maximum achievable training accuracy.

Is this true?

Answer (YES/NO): NO